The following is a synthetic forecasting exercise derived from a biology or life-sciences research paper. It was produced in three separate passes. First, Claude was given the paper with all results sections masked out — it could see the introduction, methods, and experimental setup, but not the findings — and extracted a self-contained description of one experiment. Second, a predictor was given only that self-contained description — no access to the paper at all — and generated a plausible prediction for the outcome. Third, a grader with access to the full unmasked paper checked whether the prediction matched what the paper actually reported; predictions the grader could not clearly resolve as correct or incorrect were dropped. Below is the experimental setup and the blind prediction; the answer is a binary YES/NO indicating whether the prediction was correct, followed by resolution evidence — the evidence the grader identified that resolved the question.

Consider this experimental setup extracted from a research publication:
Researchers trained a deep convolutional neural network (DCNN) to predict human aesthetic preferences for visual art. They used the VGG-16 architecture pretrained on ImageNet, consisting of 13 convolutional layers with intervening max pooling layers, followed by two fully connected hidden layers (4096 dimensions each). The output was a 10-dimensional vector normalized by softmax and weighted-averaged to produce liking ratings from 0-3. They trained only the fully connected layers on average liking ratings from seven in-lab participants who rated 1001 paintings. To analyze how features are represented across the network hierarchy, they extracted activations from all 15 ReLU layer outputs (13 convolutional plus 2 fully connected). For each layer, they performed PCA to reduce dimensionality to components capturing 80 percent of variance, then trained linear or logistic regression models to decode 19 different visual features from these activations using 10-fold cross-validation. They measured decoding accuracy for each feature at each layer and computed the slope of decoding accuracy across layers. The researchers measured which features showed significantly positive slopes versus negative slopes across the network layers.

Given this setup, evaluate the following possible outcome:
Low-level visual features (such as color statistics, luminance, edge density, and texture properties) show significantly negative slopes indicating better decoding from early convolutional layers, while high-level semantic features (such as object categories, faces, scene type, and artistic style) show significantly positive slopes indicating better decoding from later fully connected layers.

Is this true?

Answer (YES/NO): NO